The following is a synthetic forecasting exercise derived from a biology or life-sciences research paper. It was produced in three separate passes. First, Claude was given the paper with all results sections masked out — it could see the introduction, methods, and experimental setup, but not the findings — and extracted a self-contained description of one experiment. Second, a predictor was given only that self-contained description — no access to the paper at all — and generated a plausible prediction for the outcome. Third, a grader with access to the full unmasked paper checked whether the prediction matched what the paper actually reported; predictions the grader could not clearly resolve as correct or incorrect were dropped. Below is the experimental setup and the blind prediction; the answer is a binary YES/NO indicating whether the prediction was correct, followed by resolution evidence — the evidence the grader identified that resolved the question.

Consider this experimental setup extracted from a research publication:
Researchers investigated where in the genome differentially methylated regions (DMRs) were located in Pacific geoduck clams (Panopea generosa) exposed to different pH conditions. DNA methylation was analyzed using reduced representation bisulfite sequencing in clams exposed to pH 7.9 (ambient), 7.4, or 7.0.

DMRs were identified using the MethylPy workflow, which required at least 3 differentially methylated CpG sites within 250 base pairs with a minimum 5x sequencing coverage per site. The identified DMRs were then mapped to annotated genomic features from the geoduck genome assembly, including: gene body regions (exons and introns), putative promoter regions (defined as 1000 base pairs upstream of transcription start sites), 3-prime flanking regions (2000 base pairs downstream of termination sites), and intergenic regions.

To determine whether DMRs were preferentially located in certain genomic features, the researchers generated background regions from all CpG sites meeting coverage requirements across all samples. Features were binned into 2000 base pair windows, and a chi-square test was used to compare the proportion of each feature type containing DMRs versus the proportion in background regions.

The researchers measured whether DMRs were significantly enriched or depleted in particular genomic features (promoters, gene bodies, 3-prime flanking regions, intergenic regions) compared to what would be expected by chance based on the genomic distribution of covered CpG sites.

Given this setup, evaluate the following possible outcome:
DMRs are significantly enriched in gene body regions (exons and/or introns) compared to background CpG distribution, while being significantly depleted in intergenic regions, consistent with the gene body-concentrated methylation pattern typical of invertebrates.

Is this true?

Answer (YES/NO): NO